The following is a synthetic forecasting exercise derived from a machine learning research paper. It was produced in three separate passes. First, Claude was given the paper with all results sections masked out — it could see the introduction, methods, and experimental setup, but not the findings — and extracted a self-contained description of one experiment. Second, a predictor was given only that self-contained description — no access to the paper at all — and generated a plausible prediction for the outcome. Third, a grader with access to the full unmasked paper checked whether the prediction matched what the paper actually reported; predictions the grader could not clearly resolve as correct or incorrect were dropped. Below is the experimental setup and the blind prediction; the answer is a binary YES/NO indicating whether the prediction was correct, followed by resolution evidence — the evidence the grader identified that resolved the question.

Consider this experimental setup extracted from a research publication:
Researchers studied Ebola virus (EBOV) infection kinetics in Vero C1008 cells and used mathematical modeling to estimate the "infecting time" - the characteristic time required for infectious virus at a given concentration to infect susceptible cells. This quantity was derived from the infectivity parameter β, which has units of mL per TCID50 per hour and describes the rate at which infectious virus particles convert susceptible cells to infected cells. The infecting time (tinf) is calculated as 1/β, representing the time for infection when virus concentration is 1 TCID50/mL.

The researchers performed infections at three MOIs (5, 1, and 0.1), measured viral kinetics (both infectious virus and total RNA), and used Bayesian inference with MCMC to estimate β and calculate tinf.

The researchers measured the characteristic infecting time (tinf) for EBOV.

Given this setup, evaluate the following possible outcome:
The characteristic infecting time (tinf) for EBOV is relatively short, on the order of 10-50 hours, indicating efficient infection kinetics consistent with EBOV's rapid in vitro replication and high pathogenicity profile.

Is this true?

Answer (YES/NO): NO